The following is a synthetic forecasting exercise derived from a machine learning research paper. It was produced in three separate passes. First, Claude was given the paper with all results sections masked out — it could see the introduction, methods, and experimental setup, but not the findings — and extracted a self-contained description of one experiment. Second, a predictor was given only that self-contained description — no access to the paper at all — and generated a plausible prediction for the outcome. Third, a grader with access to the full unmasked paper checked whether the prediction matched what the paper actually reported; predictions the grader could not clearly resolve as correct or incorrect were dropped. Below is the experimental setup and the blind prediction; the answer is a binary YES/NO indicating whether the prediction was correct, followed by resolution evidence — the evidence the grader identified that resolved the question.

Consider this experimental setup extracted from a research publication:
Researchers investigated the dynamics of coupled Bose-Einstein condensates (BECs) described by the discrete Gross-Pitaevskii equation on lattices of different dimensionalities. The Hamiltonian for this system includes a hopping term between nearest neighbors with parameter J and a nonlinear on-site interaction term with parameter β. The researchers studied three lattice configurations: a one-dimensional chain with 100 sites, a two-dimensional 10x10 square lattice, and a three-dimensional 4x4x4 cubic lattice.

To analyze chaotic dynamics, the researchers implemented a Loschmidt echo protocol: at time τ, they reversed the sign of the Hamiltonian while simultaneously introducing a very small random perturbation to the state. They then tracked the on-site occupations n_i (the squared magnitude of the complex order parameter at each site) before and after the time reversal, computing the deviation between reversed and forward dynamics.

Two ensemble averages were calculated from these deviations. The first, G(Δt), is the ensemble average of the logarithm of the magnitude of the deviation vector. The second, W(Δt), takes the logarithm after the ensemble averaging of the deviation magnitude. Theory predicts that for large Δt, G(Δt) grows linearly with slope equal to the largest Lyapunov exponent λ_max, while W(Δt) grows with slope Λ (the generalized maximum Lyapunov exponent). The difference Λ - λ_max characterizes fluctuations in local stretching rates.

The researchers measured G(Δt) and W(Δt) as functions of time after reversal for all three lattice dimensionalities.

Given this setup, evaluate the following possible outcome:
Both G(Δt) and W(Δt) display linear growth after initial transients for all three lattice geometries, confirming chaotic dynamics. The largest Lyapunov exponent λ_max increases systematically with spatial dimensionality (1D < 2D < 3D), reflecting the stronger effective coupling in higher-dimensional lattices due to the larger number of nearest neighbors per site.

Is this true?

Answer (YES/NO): NO